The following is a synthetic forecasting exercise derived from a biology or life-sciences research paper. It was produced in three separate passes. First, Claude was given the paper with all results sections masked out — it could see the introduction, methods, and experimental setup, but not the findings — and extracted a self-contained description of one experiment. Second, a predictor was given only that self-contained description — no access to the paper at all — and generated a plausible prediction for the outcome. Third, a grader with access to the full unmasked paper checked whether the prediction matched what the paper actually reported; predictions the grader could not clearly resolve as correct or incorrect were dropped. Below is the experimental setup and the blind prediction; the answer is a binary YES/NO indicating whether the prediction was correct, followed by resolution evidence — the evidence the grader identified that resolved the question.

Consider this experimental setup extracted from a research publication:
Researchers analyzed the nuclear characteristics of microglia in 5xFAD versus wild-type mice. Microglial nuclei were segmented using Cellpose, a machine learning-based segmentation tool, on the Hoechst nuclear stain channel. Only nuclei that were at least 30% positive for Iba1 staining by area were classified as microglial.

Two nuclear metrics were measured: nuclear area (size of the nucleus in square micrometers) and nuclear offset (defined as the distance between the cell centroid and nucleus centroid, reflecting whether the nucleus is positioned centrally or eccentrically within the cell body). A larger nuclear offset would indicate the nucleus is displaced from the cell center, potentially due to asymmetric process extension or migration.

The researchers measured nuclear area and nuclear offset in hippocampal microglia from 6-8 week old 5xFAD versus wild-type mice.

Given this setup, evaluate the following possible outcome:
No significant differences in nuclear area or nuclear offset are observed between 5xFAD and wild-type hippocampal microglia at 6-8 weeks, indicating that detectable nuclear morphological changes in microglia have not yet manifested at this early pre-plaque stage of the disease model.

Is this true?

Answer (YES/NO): NO